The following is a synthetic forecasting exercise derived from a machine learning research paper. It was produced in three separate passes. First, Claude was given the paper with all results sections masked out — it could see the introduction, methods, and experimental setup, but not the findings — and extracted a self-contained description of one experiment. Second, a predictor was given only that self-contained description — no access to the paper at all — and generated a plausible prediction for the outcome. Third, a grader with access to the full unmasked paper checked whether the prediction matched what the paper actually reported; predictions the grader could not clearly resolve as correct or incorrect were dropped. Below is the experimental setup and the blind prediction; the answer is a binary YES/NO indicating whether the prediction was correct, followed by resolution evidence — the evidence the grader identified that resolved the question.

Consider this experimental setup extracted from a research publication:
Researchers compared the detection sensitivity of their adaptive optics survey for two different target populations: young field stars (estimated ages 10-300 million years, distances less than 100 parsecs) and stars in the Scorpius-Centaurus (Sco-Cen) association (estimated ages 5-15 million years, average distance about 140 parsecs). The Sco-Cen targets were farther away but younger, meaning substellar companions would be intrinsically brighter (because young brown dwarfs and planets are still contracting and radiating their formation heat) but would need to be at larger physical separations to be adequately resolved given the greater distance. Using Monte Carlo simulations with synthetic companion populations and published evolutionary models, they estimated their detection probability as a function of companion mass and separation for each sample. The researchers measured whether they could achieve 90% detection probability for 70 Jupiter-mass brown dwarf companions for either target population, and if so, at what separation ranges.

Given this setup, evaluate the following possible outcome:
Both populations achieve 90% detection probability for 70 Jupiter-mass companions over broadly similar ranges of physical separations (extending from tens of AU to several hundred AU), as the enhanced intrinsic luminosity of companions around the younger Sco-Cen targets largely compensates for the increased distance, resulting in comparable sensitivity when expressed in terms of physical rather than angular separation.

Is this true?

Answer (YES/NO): NO